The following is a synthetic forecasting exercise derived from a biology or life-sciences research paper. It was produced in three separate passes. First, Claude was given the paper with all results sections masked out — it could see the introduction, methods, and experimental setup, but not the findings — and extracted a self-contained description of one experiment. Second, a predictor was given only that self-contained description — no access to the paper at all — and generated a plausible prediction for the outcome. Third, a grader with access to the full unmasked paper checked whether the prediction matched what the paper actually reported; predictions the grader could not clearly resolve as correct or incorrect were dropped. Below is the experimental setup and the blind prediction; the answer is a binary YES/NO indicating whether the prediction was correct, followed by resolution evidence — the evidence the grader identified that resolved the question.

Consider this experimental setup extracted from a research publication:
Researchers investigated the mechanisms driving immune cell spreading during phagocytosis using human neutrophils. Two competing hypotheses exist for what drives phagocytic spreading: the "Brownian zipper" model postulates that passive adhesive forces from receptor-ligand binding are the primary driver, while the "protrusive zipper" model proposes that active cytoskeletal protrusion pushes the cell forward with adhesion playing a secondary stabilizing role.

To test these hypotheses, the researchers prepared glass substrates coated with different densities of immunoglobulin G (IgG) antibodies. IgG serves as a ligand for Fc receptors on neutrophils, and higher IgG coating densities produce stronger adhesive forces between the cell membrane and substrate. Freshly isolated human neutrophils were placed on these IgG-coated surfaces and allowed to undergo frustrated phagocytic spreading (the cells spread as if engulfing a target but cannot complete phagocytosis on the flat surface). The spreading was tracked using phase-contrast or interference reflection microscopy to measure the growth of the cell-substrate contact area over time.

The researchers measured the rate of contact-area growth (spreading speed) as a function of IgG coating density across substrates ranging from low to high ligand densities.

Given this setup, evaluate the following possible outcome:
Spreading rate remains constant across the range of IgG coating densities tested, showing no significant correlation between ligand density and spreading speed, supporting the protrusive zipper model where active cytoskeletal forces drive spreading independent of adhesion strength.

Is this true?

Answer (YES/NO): YES